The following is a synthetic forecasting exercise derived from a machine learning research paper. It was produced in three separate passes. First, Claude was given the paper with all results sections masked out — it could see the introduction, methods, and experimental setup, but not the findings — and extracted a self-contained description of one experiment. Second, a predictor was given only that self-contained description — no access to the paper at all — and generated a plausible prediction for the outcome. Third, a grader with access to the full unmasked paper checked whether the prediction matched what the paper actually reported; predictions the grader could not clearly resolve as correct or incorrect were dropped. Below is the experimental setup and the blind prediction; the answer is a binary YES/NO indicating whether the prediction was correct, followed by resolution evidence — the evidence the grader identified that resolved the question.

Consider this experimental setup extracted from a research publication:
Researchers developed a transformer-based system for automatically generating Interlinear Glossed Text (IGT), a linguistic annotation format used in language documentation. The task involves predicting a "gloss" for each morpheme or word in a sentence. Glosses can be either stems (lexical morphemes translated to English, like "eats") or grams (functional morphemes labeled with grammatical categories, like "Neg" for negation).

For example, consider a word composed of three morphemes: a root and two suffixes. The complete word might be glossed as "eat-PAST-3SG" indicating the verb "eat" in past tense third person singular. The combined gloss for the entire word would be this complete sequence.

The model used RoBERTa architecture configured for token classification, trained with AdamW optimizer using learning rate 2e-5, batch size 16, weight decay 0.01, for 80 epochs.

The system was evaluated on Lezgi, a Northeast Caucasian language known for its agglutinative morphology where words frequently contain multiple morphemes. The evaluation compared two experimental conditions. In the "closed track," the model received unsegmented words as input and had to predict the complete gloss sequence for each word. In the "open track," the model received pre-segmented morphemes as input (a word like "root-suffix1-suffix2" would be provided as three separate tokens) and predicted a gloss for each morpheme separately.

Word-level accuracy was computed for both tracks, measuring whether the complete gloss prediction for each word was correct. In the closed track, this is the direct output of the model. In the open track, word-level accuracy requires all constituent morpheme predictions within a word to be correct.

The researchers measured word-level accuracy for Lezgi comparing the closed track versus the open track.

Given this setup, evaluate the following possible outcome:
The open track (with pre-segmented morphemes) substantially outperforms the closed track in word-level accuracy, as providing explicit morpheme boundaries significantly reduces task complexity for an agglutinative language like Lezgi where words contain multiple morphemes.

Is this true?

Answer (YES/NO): NO